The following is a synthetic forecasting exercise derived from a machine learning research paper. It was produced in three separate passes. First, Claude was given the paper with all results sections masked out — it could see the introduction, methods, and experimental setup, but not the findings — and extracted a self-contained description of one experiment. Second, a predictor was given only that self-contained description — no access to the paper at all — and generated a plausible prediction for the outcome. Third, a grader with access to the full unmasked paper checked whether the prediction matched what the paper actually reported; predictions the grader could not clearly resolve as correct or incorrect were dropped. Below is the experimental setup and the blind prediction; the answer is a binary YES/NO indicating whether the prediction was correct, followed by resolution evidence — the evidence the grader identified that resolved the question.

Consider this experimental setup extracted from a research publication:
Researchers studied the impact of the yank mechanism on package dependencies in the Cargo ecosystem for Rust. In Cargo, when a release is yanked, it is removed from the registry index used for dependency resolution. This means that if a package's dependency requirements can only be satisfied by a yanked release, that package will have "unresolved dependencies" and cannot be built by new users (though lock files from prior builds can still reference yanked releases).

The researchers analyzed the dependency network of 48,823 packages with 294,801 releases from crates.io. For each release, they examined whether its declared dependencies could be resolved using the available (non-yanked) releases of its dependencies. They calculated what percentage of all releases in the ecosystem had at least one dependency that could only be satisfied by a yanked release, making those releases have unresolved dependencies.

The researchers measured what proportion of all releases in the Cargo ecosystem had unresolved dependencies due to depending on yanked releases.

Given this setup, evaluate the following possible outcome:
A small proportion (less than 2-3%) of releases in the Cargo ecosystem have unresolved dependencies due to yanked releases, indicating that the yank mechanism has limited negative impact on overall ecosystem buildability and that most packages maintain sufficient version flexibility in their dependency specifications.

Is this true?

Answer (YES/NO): YES